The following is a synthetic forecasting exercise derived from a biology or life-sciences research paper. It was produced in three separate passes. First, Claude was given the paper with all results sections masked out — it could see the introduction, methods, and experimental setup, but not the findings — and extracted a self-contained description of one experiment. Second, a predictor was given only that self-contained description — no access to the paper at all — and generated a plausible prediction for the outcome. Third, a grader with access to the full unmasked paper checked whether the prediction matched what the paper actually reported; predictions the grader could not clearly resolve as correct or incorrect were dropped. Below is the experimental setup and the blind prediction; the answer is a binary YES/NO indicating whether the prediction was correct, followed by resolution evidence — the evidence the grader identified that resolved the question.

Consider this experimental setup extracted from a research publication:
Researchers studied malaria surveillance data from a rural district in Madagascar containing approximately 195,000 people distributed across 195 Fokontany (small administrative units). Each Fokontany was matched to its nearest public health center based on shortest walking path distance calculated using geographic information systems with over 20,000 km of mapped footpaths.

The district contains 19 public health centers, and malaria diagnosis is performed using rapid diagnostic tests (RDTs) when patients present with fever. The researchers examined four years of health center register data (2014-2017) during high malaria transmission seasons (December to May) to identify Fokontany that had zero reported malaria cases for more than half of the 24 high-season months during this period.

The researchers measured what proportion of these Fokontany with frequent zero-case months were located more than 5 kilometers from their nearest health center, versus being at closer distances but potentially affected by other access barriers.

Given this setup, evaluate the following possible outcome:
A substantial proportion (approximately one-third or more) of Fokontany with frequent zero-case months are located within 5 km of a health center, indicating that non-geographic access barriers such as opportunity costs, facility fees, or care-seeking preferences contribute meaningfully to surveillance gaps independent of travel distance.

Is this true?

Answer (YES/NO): NO